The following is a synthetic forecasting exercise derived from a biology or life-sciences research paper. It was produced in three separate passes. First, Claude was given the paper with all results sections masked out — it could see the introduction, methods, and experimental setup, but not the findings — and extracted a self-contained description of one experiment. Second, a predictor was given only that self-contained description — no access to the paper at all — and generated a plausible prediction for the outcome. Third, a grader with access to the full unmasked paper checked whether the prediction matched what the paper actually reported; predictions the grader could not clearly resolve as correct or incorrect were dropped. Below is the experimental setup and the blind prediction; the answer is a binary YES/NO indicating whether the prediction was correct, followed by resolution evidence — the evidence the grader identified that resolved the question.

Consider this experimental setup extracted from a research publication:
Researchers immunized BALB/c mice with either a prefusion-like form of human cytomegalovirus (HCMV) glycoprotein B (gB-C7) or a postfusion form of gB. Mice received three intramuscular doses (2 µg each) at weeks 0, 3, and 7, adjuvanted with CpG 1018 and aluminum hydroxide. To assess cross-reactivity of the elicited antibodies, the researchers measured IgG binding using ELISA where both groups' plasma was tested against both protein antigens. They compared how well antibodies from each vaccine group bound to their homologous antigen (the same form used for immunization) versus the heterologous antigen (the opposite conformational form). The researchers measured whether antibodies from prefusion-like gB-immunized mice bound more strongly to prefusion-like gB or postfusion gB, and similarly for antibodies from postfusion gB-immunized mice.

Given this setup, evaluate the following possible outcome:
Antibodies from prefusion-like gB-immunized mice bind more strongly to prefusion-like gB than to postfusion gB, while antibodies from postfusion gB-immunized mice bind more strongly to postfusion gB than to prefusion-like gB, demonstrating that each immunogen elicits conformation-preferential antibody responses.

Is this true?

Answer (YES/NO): NO